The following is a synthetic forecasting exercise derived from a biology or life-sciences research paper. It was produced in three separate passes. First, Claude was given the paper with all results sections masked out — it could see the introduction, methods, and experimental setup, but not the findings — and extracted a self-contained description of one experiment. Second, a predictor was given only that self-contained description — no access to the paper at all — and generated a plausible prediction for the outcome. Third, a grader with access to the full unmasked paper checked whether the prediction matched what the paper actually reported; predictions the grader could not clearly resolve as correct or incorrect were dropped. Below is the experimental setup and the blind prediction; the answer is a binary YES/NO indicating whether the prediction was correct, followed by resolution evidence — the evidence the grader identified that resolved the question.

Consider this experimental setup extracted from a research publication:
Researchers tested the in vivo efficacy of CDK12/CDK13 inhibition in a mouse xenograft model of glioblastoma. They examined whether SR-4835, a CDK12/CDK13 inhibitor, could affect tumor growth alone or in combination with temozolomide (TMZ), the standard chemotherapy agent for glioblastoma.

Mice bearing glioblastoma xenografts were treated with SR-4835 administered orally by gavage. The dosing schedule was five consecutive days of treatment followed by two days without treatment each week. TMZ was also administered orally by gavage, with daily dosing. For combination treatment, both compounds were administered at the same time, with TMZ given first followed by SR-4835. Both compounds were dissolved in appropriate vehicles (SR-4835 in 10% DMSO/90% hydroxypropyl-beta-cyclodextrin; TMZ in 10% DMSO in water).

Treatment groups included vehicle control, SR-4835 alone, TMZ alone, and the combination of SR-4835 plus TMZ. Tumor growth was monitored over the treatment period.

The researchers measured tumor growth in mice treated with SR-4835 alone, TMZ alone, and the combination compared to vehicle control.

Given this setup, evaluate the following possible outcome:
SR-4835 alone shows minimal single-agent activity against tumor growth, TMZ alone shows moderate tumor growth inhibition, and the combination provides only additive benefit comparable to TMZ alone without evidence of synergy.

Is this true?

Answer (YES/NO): NO